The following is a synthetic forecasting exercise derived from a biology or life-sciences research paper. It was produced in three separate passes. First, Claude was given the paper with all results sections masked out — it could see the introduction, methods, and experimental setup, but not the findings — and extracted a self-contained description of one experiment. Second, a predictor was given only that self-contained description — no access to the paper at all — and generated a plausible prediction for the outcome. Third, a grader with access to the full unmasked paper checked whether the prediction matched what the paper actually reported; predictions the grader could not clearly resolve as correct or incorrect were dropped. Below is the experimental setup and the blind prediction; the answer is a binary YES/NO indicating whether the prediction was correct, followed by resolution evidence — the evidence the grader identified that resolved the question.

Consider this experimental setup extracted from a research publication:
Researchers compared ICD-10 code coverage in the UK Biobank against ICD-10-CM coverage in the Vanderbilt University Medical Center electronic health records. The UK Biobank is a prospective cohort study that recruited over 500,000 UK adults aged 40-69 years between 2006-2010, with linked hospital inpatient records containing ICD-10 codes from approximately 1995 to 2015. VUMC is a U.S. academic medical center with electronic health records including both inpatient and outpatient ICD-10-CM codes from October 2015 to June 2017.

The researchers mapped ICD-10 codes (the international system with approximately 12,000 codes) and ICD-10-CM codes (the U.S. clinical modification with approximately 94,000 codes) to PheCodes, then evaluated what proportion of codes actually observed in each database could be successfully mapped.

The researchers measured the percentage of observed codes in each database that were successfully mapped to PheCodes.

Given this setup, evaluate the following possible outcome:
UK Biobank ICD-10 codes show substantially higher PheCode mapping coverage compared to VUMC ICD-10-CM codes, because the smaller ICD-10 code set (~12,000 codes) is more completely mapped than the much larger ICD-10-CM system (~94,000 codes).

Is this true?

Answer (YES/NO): NO